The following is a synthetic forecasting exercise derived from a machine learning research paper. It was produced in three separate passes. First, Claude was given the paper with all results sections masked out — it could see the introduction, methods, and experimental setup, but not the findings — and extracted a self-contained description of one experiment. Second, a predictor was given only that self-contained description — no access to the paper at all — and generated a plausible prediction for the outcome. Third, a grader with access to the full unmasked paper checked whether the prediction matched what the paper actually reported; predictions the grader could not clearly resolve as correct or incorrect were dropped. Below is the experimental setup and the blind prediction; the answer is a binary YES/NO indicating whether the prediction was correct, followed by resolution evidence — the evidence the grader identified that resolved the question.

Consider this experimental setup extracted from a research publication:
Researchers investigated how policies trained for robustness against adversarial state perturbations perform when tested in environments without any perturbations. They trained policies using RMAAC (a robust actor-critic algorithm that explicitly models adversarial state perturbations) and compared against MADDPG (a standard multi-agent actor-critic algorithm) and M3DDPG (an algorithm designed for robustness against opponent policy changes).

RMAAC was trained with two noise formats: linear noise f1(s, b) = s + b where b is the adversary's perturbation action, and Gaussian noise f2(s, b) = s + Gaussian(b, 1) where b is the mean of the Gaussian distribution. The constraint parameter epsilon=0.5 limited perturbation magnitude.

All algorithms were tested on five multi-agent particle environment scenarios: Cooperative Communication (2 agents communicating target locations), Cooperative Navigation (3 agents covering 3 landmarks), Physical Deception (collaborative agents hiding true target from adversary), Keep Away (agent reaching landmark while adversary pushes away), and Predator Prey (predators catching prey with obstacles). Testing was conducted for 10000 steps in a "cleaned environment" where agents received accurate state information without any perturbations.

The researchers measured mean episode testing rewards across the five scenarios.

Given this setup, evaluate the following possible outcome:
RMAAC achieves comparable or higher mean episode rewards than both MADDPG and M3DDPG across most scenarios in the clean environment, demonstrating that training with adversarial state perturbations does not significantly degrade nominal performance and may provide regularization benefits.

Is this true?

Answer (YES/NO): NO